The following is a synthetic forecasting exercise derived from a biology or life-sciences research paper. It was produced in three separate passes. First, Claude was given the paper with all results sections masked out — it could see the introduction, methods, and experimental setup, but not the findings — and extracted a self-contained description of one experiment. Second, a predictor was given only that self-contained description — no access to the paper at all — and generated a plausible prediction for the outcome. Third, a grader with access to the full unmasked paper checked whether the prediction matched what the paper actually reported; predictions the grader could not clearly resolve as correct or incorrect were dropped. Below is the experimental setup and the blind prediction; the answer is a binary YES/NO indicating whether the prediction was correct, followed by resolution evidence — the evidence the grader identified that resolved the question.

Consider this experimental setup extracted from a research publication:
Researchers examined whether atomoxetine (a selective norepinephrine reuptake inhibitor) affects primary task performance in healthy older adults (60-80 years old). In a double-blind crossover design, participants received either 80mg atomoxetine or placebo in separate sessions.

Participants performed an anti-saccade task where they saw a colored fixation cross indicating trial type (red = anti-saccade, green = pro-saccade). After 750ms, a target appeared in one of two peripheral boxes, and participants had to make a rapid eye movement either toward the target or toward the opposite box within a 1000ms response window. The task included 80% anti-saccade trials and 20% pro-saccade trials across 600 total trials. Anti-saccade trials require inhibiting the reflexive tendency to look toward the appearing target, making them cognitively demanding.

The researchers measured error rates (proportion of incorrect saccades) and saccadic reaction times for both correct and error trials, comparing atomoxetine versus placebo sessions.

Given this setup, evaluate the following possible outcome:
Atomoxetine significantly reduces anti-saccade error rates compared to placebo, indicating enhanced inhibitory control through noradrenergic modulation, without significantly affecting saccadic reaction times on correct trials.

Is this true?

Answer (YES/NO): NO